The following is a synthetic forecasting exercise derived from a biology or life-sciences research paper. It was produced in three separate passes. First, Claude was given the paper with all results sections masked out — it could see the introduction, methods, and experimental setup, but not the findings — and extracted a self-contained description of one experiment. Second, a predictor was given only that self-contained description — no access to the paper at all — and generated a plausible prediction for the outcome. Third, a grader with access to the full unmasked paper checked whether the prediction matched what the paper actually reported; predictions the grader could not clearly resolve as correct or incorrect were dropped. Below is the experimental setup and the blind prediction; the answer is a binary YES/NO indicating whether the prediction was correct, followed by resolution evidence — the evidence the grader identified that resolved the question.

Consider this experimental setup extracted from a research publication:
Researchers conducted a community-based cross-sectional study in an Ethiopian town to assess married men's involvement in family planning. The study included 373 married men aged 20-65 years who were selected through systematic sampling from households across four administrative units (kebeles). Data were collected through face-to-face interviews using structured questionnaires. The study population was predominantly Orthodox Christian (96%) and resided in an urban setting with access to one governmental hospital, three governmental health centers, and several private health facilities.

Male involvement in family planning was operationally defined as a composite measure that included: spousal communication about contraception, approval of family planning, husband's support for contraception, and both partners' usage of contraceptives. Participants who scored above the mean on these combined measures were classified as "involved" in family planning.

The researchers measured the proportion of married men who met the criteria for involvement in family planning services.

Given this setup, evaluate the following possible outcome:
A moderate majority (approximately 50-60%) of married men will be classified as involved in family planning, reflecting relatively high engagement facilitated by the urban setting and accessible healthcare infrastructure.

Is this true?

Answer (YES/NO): NO